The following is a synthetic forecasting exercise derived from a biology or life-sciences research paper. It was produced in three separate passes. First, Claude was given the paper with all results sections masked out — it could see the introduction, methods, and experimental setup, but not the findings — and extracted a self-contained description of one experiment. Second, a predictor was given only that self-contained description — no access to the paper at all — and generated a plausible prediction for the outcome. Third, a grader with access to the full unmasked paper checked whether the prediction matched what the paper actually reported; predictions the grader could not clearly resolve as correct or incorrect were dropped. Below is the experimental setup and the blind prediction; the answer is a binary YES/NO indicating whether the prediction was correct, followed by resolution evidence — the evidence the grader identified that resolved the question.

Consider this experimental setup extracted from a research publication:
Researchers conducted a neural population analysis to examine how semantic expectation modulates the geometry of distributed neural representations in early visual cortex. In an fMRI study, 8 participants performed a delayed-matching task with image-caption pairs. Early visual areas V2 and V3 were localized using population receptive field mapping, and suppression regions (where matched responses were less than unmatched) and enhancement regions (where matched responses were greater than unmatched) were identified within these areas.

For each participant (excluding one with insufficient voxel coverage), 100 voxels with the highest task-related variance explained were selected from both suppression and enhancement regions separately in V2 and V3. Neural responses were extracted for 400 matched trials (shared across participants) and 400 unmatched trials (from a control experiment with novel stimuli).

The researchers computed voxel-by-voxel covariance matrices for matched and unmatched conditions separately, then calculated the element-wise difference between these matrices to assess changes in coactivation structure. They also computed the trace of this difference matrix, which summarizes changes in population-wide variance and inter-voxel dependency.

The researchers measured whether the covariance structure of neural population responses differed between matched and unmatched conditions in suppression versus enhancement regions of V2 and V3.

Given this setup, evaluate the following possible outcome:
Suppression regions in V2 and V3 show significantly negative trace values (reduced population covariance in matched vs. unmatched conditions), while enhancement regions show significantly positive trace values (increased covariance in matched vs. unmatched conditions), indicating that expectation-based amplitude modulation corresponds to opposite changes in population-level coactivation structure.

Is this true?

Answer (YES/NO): NO